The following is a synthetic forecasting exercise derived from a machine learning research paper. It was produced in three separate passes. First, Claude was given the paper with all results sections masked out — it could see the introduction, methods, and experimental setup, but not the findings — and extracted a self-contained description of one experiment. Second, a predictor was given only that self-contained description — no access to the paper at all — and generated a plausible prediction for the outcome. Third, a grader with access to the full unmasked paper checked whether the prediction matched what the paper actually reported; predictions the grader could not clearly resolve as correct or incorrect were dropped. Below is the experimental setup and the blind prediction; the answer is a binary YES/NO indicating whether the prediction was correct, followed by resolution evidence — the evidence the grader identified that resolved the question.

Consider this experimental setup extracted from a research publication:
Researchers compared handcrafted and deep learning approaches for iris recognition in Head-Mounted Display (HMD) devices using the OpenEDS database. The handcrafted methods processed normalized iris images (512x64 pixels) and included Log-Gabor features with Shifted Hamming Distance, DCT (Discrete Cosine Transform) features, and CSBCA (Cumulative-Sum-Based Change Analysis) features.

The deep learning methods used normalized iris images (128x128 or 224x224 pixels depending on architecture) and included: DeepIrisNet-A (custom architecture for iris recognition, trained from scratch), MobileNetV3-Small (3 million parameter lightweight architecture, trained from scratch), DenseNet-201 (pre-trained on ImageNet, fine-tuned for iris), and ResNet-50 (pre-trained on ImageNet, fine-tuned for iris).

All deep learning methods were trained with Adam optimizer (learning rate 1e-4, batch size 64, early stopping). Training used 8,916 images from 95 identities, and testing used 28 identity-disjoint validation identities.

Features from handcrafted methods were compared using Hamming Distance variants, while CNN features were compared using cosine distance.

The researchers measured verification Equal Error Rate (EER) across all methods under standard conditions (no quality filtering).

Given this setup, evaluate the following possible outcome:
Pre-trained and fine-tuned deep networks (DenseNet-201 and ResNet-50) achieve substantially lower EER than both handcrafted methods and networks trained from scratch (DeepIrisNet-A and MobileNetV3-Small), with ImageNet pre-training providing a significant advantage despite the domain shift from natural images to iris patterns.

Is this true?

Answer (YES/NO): NO